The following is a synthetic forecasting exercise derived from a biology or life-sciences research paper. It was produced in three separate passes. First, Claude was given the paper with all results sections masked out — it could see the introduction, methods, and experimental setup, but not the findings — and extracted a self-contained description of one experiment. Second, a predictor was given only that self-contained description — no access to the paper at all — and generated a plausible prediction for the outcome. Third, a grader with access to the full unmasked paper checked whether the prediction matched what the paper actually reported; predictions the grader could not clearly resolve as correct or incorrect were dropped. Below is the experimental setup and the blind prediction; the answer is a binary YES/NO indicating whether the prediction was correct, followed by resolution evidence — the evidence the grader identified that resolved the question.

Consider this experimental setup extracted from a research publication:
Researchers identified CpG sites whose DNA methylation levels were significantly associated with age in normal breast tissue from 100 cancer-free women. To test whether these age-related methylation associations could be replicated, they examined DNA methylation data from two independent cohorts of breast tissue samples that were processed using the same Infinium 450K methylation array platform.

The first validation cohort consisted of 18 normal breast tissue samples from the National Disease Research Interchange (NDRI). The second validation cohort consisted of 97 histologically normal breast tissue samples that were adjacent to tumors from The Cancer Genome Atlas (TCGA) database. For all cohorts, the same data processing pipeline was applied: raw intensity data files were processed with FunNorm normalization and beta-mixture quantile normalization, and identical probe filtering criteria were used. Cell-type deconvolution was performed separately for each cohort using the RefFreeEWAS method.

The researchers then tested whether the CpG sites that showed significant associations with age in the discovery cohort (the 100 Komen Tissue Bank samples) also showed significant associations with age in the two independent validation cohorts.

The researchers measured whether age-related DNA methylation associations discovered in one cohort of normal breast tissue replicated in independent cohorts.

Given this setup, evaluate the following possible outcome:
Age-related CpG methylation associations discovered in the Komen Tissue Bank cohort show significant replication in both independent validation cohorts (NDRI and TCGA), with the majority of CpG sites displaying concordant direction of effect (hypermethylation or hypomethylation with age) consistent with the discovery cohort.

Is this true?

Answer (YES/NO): NO